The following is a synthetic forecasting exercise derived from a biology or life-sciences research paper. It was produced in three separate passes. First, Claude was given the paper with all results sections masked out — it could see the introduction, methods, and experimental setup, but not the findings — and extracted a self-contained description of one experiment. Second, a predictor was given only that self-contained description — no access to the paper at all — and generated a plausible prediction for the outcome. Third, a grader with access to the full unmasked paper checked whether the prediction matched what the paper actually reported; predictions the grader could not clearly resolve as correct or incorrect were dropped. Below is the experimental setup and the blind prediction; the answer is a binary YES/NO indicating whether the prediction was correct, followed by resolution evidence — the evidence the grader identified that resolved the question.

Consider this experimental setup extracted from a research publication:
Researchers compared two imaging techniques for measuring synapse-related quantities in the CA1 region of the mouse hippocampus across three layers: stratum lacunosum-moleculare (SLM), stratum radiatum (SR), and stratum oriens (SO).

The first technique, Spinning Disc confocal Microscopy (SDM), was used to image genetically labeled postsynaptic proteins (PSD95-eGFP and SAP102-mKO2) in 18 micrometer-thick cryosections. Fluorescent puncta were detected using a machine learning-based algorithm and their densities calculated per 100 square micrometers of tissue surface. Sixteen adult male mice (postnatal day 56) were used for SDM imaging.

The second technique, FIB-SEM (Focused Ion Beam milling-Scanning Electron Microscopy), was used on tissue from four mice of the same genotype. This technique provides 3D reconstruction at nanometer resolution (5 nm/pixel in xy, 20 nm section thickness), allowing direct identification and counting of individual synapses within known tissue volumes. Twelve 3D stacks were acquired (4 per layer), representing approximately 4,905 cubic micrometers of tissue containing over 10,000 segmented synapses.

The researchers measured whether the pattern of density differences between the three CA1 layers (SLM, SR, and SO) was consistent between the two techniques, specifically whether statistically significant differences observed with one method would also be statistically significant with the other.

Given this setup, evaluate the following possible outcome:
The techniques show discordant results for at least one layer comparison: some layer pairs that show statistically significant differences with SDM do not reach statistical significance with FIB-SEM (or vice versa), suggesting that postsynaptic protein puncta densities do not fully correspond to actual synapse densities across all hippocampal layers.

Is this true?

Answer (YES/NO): YES